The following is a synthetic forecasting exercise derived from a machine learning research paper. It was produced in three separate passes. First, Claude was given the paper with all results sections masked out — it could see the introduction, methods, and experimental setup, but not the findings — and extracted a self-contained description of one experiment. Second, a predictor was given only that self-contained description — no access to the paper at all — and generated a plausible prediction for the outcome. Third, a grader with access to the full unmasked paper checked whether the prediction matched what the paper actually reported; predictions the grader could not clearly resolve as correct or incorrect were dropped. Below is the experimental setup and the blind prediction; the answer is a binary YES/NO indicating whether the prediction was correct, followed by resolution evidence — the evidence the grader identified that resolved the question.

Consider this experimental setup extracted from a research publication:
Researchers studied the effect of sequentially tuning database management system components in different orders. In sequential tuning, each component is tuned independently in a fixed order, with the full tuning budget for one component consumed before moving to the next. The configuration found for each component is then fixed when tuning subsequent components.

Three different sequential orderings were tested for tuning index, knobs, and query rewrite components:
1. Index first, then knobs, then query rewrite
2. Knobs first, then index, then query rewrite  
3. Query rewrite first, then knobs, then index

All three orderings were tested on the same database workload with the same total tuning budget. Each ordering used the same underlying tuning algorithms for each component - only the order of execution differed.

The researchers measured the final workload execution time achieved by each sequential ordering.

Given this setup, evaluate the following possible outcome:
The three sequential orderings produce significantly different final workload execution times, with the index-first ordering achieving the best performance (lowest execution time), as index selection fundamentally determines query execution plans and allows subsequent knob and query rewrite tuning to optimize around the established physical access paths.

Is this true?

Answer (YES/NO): NO